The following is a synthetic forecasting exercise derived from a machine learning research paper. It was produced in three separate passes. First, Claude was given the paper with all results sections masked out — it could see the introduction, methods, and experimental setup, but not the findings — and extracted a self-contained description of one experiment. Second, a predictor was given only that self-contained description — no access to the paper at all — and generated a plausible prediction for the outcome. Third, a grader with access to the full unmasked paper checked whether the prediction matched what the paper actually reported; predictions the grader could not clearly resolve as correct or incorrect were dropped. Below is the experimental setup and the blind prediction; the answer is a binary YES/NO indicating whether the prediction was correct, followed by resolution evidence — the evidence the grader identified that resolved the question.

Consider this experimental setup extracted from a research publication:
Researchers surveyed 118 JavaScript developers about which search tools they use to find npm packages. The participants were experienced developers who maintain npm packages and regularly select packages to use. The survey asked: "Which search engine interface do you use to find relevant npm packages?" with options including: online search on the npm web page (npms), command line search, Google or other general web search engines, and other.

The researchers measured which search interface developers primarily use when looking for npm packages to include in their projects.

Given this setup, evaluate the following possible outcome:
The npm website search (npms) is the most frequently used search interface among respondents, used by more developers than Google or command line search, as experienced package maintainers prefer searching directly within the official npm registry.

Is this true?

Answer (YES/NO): NO